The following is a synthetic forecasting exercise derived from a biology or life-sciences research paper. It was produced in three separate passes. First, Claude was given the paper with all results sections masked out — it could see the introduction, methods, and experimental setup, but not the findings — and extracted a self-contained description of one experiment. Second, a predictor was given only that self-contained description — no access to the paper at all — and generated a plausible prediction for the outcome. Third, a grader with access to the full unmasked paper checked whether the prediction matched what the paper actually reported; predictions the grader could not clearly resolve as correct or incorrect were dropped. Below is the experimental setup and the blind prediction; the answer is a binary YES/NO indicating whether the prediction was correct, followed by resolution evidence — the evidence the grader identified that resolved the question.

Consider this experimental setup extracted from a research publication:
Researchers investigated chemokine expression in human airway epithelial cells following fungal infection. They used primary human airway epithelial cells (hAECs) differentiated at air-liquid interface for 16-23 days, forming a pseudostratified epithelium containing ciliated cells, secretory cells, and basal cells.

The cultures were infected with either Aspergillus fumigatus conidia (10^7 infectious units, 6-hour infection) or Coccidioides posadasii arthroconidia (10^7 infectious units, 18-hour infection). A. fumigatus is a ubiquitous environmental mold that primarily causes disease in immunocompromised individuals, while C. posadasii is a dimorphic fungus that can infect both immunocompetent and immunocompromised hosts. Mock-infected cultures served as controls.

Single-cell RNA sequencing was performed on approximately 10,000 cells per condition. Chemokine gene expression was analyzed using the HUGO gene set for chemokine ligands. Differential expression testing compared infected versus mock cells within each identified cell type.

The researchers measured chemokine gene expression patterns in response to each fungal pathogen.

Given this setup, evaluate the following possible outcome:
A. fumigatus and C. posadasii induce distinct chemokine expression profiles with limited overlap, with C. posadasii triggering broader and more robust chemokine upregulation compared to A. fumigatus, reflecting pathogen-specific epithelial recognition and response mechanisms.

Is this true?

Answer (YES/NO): NO